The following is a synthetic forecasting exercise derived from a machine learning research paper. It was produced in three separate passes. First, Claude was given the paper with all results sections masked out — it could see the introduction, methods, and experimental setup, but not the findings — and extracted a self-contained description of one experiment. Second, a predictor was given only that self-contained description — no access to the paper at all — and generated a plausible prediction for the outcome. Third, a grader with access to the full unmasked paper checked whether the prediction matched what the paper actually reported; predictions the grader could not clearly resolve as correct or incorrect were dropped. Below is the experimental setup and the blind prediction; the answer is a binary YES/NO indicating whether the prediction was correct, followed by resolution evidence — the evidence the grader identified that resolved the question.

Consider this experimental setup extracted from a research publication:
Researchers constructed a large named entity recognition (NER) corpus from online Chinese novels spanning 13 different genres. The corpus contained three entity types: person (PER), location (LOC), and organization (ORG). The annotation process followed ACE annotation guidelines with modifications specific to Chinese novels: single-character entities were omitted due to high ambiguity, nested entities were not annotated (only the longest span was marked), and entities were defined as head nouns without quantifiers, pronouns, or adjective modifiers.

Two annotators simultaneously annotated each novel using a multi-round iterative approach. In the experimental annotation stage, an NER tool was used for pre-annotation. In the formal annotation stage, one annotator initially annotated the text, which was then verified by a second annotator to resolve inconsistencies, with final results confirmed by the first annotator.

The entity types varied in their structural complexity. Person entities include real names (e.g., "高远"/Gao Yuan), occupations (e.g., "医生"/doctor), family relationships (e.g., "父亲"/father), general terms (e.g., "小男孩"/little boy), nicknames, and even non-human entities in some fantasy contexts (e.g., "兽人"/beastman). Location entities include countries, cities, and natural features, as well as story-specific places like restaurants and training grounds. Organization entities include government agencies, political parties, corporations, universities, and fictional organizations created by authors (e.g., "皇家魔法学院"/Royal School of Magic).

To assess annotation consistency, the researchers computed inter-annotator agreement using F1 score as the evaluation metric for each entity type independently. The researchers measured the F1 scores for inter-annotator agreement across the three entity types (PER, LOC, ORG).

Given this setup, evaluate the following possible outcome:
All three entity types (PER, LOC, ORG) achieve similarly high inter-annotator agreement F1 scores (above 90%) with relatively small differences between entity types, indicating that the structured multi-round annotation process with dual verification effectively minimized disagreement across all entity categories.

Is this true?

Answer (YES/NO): NO